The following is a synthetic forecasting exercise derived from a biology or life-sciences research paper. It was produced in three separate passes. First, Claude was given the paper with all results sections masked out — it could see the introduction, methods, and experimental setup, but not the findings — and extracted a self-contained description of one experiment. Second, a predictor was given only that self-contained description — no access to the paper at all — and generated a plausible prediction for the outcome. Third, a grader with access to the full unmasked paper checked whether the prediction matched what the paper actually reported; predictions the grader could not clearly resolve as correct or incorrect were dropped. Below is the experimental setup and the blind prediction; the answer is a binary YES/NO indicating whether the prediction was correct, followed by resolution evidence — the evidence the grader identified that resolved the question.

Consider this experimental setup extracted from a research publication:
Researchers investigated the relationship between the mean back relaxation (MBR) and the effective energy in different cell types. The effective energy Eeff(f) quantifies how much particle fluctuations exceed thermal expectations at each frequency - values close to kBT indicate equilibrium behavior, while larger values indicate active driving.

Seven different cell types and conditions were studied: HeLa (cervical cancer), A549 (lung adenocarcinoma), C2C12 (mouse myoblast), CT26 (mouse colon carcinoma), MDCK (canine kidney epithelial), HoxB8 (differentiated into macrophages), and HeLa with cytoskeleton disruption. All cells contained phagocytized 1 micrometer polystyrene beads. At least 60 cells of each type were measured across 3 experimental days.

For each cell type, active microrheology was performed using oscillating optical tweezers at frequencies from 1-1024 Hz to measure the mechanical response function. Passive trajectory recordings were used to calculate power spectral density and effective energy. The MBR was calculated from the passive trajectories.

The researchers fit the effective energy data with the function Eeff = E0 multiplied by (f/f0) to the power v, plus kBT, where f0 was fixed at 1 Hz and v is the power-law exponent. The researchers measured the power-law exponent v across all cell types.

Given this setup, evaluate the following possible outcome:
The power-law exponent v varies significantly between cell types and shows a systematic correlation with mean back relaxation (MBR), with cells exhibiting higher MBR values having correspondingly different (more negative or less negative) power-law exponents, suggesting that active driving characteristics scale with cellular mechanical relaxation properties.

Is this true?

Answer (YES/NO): NO